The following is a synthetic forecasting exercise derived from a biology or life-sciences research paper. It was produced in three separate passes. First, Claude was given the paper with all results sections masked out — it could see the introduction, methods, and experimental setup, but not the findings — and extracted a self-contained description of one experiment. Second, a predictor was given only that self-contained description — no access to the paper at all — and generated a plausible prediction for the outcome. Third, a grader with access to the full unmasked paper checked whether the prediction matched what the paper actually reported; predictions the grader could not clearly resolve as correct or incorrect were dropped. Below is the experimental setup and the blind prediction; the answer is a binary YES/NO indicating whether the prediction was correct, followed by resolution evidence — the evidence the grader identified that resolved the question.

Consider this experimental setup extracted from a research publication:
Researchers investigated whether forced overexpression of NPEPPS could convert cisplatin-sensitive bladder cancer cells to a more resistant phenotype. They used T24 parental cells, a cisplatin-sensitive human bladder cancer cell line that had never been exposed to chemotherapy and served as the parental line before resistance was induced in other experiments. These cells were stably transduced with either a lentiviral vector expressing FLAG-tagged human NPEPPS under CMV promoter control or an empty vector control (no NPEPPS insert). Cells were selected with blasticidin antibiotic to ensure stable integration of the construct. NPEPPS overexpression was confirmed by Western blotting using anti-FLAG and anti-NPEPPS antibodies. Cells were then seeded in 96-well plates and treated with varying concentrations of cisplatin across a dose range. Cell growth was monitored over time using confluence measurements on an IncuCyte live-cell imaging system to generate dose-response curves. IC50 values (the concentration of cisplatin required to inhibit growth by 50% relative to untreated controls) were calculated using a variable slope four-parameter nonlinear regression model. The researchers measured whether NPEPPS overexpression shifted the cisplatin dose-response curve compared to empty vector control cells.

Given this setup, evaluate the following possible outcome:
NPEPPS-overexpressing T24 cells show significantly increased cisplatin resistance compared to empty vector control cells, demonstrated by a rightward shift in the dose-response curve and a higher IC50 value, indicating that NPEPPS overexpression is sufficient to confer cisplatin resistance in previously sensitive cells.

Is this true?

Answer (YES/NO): YES